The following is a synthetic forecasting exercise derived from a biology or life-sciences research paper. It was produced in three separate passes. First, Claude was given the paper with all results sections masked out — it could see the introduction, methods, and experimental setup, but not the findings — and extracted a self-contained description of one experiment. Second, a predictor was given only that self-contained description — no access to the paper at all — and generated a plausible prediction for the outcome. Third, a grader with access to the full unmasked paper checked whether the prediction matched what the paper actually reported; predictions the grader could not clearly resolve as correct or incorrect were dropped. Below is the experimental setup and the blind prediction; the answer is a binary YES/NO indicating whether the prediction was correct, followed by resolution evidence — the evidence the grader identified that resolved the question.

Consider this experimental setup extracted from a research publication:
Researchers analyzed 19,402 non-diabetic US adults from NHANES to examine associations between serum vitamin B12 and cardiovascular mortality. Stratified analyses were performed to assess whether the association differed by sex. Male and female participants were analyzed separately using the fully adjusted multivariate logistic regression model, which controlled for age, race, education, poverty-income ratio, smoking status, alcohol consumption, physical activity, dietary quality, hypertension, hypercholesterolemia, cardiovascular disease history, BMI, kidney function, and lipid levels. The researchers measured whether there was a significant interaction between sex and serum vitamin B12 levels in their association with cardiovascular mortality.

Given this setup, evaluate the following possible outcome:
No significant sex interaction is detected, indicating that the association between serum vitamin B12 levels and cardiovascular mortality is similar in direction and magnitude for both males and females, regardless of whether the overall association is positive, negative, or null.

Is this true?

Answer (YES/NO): YES